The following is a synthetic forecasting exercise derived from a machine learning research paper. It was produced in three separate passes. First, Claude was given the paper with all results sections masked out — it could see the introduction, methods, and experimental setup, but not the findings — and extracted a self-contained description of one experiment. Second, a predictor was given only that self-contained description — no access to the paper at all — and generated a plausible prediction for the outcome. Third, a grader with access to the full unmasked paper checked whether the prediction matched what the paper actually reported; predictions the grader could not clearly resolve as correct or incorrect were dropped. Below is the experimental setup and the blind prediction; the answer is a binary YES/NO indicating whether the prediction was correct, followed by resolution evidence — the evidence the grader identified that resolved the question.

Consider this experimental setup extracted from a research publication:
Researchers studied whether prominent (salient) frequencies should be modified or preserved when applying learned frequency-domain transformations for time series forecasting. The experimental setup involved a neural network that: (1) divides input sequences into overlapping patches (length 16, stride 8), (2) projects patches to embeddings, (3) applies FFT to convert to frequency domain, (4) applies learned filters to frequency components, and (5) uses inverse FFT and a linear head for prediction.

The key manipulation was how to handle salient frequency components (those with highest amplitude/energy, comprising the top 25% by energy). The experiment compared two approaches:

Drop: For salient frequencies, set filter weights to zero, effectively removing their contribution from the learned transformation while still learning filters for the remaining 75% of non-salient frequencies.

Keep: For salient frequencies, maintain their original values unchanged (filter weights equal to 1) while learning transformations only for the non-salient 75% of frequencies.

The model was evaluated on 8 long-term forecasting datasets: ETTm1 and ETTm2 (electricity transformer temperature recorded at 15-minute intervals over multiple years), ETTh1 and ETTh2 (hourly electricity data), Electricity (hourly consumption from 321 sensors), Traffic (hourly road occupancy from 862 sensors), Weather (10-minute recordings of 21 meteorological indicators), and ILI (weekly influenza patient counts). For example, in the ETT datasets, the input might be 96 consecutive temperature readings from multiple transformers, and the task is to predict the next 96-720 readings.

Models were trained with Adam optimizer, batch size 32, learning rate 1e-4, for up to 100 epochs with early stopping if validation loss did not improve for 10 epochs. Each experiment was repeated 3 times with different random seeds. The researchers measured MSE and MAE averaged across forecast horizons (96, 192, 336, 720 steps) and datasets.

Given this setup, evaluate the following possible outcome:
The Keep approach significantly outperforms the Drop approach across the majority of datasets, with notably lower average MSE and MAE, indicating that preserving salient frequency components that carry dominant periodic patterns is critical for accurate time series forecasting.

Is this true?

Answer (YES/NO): NO